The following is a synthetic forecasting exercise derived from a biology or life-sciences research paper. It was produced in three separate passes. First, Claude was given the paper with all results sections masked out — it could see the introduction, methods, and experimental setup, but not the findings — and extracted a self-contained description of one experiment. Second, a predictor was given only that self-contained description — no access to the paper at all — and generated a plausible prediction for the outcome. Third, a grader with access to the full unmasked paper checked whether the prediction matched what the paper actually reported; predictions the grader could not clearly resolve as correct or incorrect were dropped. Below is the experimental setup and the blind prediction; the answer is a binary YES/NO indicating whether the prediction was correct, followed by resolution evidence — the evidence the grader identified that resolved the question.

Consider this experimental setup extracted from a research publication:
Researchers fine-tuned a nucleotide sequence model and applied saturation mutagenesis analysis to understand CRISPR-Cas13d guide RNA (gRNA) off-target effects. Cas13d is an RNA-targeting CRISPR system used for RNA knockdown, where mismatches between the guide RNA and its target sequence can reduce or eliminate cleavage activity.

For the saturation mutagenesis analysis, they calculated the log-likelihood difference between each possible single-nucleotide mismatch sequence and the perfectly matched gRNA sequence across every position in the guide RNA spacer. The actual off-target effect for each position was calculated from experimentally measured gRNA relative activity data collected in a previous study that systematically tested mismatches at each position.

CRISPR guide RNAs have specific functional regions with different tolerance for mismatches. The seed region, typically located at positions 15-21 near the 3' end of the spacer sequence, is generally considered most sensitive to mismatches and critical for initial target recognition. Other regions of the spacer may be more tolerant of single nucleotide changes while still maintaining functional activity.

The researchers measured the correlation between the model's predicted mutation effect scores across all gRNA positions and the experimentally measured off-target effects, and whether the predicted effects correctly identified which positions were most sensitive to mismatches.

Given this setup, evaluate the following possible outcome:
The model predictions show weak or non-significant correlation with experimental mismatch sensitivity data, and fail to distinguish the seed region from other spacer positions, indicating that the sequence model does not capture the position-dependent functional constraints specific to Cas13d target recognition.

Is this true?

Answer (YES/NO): NO